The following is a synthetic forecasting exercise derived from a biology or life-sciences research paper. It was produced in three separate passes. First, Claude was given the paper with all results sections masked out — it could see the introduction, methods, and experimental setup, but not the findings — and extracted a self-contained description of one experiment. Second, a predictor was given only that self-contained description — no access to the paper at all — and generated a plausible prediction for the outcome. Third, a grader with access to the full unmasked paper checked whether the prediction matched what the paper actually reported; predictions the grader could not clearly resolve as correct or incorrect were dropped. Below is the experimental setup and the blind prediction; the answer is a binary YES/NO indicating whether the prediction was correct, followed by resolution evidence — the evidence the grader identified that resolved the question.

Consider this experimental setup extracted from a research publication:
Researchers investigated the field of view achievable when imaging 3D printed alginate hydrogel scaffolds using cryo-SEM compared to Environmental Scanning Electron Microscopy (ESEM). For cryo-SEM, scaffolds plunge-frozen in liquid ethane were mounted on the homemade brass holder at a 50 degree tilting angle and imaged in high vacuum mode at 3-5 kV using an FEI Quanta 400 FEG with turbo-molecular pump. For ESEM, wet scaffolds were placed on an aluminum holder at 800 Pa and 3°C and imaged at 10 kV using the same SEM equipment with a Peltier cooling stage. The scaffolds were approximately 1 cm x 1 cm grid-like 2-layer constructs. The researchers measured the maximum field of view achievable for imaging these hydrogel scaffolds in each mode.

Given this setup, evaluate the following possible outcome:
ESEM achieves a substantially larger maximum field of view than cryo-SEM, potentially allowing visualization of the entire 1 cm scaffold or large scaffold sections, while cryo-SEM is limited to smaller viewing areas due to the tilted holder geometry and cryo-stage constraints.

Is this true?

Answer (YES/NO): NO